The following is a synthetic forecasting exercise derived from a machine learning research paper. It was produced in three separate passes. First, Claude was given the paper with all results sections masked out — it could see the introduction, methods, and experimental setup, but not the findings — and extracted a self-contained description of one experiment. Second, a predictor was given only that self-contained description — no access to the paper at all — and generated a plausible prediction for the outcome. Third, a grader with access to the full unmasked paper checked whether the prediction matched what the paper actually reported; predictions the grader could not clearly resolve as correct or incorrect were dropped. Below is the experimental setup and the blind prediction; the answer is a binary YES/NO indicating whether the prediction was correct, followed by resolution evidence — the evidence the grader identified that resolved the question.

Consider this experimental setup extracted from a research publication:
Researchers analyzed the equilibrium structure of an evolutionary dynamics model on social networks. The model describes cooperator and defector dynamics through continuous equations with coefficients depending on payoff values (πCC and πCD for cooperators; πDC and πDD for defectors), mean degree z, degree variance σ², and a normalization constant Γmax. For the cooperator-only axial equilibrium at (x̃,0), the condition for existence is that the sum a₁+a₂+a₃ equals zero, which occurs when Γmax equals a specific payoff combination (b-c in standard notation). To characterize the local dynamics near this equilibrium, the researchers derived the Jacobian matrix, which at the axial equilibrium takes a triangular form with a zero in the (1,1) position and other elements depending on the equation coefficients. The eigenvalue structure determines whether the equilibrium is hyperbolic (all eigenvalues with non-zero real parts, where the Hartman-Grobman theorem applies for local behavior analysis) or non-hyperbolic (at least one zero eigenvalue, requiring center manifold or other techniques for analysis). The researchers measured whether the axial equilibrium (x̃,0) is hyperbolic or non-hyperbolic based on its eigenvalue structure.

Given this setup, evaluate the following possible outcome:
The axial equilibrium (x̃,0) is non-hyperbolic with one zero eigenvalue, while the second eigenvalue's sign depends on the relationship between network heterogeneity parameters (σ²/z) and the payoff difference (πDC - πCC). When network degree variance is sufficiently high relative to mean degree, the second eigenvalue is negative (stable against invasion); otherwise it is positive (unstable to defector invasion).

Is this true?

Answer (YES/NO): NO